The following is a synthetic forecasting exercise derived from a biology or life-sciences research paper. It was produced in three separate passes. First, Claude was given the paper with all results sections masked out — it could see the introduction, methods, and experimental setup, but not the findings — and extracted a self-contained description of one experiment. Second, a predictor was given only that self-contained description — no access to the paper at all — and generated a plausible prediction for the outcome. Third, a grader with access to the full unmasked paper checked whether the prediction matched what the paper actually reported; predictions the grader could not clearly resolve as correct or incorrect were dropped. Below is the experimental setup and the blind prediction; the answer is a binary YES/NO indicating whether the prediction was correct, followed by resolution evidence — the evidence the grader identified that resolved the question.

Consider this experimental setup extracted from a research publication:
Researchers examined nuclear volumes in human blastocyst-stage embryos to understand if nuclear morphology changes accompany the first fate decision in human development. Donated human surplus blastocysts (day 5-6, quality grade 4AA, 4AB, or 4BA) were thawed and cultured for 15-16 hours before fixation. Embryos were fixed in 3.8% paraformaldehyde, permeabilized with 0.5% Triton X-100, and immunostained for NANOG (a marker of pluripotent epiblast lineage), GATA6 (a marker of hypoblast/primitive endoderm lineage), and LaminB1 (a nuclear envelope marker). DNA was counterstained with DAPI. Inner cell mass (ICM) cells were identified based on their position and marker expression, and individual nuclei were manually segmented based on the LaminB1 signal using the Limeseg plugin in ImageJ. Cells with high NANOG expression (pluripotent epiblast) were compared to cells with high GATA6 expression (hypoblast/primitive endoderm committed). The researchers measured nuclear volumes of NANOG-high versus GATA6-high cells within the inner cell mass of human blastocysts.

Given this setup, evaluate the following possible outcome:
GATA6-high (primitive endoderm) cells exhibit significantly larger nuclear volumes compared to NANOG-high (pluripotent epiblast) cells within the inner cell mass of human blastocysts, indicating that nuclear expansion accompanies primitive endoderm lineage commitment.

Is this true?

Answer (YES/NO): NO